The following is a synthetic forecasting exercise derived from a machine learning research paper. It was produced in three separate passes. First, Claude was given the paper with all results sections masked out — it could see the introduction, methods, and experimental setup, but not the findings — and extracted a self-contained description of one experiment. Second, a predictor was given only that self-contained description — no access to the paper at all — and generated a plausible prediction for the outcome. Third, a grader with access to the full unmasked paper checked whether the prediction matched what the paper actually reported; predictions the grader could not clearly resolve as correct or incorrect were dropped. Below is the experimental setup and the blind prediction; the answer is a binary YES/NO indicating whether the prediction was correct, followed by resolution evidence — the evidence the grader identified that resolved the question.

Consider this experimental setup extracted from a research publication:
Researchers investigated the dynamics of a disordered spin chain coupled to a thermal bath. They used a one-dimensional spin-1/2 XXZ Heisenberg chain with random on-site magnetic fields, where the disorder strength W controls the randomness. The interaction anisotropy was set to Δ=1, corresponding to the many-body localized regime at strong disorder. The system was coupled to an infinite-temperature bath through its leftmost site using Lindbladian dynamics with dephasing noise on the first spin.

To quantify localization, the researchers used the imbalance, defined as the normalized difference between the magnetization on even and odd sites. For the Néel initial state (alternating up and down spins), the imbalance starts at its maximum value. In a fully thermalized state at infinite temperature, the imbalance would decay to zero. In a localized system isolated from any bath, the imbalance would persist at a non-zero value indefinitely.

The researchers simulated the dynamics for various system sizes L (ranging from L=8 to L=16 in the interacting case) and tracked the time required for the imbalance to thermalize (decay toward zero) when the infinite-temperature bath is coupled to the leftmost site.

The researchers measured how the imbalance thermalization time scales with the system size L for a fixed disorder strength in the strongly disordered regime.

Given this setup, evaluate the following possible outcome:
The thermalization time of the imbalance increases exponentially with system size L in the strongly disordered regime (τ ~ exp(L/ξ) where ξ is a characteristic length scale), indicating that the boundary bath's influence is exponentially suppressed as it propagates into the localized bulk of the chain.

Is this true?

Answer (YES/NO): YES